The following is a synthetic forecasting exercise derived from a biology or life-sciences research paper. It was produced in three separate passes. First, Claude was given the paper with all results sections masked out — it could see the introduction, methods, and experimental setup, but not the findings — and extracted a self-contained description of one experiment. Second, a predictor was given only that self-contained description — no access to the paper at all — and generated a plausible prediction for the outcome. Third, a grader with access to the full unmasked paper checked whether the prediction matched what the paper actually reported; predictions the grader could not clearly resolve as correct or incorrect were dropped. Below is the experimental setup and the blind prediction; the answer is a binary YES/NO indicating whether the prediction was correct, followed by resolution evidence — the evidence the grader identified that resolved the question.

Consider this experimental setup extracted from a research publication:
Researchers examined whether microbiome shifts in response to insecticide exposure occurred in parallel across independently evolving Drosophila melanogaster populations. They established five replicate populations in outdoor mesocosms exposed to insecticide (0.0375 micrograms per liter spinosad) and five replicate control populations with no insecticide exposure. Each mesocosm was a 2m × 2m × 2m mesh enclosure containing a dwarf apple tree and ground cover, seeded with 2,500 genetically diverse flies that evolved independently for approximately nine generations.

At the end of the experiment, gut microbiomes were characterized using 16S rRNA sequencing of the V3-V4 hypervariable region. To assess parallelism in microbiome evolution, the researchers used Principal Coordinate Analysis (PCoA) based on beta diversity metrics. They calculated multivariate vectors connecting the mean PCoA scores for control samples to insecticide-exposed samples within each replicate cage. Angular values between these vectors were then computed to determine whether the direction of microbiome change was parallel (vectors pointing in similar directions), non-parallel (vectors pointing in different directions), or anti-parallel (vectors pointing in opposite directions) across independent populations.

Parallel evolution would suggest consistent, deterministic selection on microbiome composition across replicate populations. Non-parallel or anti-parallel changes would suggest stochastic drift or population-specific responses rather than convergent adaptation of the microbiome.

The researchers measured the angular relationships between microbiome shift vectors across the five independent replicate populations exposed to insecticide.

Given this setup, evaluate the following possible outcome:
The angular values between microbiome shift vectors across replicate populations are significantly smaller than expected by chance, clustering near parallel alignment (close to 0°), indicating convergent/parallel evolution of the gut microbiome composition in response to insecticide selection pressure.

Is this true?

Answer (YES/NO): NO